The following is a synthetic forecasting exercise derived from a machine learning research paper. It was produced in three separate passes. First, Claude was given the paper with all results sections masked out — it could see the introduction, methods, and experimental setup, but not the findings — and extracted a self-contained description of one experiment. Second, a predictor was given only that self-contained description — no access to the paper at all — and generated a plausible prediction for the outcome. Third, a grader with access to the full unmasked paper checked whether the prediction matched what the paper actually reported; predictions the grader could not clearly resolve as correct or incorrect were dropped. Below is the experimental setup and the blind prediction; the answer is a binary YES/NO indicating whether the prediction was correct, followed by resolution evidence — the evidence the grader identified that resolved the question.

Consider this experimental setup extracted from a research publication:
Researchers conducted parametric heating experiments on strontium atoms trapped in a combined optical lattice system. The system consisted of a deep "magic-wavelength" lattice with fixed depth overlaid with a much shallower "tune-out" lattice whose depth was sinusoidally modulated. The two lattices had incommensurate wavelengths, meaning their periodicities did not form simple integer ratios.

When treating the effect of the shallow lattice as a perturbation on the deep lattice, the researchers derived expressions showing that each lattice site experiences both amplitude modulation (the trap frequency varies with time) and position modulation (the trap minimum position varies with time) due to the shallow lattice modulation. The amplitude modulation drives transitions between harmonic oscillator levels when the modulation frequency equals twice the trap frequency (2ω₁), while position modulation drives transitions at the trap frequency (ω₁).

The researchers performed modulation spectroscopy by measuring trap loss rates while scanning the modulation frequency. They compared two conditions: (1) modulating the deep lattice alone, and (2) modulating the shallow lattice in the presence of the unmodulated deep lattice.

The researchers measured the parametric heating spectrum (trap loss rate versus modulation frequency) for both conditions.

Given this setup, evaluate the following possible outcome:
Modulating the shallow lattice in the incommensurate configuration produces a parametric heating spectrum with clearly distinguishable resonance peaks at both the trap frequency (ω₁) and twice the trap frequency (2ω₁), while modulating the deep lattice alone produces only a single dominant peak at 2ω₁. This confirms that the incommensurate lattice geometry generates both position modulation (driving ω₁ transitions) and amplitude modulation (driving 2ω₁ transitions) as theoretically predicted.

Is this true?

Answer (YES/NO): YES